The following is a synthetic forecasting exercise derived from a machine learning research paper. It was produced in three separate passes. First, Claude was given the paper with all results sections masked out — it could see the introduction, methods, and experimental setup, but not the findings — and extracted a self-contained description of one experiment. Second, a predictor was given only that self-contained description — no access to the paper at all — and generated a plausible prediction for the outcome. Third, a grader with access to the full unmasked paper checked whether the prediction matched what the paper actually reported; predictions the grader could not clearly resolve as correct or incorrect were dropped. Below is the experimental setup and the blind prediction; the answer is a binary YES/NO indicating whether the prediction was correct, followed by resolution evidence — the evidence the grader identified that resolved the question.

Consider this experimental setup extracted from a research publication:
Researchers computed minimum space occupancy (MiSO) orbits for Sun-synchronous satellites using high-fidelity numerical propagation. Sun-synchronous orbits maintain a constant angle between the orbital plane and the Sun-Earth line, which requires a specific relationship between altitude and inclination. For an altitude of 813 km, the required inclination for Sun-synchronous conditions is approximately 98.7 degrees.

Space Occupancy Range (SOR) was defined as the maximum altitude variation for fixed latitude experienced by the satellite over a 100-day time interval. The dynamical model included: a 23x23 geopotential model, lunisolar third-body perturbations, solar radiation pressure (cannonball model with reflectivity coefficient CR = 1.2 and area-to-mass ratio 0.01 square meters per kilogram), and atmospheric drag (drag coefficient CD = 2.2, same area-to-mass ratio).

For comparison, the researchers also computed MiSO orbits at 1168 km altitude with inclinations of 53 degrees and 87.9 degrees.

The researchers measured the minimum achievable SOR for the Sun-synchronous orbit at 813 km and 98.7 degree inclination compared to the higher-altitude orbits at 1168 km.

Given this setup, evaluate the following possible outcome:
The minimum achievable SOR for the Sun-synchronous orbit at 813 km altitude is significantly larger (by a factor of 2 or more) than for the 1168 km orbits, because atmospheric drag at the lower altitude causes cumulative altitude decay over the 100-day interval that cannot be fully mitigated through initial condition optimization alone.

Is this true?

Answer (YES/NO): NO